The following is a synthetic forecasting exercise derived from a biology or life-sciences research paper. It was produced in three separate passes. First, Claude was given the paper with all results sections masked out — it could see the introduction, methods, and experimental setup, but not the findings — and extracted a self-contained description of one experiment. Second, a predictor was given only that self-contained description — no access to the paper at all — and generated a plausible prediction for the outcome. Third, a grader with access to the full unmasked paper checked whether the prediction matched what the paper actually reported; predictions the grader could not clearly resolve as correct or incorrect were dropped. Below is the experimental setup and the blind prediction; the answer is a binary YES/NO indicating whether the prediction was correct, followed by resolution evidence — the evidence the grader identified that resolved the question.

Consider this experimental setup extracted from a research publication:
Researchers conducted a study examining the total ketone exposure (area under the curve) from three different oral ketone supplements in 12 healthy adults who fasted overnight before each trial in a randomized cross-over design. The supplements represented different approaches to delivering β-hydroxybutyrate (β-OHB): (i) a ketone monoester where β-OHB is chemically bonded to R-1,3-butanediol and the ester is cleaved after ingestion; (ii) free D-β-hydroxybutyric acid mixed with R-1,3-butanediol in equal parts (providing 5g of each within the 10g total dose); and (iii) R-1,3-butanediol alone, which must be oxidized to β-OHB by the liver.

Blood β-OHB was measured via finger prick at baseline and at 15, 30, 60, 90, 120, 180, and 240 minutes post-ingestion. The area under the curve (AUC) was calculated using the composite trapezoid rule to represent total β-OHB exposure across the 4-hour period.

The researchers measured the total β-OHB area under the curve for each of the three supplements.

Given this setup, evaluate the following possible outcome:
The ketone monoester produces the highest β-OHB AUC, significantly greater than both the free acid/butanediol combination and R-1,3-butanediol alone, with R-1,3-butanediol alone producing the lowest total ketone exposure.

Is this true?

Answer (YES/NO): NO